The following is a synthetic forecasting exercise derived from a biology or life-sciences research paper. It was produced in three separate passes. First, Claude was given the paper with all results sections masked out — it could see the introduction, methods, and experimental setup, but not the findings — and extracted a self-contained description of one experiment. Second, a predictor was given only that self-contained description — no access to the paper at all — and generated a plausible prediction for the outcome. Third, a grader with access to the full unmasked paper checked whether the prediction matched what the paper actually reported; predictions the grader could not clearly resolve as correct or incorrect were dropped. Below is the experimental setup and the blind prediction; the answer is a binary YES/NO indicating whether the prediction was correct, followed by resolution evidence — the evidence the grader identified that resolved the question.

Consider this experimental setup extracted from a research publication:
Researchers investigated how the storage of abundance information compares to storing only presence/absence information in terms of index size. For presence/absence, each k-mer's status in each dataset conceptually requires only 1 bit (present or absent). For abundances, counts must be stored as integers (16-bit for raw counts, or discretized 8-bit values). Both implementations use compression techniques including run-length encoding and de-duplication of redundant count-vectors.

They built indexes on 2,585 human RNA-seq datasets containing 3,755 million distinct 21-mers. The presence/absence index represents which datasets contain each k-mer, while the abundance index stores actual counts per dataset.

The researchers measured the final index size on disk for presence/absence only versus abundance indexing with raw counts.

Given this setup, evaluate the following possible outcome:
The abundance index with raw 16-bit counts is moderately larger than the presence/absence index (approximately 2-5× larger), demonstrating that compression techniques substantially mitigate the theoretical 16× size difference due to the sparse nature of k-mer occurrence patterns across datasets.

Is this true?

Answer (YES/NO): YES